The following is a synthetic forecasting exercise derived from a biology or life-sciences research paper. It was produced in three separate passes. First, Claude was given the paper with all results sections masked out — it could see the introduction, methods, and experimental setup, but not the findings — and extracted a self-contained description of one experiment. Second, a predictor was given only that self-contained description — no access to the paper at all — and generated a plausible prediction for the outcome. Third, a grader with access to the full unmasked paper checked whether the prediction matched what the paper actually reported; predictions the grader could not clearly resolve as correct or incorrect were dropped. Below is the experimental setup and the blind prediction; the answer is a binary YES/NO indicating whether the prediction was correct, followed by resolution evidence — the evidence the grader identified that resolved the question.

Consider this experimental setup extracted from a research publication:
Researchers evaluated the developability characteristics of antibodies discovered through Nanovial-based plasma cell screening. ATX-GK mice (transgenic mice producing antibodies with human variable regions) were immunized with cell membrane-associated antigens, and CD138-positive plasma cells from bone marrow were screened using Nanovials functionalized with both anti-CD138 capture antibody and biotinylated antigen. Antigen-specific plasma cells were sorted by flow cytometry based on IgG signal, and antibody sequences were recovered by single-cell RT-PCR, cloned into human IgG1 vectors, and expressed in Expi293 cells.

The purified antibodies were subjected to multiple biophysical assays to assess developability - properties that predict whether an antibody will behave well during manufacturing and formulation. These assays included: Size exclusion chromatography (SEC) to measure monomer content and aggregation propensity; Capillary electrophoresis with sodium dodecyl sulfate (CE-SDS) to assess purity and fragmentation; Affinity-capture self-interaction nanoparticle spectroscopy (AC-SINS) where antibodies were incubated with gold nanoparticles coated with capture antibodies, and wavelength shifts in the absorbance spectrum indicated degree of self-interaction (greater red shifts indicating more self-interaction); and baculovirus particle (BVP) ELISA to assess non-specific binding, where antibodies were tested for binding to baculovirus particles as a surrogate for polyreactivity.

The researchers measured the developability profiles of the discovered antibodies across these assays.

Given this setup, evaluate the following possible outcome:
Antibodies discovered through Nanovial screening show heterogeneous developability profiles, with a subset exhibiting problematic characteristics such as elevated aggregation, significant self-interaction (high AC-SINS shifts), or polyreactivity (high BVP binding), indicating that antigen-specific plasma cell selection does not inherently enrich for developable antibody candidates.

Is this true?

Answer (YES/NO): NO